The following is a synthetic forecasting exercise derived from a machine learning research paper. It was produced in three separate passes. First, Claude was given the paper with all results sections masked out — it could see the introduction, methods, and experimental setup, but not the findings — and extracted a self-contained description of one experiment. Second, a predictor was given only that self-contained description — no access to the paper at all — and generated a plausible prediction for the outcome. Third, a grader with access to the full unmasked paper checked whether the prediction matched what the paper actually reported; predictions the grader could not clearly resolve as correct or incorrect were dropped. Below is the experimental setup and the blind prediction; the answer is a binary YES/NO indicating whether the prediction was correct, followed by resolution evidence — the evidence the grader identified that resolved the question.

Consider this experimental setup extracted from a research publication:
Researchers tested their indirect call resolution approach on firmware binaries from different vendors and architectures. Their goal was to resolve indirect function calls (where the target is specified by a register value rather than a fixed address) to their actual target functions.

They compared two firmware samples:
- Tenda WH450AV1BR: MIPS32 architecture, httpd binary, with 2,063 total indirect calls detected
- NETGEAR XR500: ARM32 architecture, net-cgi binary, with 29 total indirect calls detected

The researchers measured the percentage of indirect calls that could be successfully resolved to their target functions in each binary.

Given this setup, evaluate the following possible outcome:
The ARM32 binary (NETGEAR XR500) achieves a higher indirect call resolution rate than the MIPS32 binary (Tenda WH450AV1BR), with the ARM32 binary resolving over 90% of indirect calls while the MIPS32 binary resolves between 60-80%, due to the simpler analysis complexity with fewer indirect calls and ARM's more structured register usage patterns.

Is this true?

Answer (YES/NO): NO